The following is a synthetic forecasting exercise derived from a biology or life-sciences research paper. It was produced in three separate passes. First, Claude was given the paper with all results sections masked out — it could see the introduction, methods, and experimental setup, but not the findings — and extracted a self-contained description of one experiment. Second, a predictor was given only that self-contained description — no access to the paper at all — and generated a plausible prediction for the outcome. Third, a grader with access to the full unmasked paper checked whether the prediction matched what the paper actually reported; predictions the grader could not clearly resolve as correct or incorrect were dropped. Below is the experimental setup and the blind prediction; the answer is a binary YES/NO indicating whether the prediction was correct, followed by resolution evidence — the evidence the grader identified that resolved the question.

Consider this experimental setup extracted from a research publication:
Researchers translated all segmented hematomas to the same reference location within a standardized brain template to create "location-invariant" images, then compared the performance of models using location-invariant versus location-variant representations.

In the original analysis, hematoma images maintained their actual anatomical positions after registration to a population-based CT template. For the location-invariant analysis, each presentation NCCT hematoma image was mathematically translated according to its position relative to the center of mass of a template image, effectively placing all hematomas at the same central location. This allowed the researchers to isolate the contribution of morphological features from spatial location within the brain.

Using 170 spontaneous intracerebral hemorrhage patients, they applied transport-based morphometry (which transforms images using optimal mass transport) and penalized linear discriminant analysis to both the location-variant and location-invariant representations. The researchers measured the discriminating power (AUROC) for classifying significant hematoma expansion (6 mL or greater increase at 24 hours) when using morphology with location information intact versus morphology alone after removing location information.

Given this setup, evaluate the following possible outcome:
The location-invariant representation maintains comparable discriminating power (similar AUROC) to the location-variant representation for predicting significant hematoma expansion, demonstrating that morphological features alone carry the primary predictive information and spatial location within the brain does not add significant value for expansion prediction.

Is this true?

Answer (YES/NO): NO